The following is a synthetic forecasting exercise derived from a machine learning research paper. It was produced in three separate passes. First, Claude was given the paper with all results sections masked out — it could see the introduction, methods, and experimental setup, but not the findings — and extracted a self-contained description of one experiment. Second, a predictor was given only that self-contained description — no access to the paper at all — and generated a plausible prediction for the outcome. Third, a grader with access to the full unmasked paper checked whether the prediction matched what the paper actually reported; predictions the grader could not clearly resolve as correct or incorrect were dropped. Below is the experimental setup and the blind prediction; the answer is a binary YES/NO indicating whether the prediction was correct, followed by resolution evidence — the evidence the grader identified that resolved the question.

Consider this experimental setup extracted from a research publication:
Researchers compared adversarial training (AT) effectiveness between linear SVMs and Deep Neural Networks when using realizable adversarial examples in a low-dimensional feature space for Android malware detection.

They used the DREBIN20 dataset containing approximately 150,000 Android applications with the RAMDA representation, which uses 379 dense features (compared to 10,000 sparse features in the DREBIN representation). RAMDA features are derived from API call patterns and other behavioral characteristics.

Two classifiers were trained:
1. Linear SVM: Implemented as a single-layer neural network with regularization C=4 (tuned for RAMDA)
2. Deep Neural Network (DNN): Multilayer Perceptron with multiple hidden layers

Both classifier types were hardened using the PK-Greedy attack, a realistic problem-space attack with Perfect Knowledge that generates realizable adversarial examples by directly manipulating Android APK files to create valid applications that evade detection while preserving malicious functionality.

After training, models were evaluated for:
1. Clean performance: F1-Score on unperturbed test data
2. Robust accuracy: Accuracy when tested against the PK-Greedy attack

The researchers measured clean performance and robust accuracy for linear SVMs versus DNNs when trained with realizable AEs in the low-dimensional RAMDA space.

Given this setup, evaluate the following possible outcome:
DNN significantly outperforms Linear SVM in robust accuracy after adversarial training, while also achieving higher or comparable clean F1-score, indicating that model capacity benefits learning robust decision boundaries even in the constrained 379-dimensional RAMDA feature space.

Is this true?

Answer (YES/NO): YES